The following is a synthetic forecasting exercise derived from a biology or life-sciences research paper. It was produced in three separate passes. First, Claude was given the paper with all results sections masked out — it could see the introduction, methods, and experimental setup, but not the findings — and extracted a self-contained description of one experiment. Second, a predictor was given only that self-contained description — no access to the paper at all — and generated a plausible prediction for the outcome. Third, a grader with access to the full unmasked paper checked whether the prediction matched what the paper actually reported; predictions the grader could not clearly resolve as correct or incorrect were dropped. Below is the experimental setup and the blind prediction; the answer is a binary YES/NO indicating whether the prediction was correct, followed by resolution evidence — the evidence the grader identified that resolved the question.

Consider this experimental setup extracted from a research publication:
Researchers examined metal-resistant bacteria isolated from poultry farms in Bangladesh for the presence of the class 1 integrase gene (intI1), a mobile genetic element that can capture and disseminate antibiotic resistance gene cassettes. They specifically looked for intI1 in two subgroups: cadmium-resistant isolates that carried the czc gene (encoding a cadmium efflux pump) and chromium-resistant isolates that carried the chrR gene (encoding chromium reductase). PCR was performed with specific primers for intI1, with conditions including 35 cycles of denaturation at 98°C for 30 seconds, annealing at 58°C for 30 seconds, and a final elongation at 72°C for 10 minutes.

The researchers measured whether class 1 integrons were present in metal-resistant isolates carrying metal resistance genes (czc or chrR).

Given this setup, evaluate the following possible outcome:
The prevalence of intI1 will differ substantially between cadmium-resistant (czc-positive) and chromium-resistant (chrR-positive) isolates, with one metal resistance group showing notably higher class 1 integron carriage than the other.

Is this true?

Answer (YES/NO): YES